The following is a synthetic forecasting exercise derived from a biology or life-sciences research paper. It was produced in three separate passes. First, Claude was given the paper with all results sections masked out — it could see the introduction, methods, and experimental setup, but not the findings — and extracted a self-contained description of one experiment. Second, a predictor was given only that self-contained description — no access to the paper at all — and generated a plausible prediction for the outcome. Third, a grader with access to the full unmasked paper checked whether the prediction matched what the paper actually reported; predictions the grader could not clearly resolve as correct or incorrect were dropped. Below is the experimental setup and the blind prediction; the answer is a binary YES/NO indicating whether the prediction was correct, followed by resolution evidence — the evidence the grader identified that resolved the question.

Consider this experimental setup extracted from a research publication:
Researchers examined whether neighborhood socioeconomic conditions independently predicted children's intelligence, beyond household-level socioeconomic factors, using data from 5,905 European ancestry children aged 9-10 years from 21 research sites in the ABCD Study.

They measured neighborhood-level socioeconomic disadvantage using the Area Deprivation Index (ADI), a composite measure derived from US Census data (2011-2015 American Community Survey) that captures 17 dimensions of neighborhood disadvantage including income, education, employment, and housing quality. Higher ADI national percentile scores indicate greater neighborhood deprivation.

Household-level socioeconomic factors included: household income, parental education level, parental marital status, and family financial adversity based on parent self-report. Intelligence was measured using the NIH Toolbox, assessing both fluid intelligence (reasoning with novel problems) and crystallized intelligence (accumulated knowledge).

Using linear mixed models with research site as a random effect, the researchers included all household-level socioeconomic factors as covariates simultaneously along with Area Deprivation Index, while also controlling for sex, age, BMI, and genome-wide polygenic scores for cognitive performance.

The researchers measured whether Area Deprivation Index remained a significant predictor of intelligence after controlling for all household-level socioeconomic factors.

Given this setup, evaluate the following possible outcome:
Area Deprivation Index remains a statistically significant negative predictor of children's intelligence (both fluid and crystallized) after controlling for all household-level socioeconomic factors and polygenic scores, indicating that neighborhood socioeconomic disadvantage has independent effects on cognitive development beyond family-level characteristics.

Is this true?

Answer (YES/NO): YES